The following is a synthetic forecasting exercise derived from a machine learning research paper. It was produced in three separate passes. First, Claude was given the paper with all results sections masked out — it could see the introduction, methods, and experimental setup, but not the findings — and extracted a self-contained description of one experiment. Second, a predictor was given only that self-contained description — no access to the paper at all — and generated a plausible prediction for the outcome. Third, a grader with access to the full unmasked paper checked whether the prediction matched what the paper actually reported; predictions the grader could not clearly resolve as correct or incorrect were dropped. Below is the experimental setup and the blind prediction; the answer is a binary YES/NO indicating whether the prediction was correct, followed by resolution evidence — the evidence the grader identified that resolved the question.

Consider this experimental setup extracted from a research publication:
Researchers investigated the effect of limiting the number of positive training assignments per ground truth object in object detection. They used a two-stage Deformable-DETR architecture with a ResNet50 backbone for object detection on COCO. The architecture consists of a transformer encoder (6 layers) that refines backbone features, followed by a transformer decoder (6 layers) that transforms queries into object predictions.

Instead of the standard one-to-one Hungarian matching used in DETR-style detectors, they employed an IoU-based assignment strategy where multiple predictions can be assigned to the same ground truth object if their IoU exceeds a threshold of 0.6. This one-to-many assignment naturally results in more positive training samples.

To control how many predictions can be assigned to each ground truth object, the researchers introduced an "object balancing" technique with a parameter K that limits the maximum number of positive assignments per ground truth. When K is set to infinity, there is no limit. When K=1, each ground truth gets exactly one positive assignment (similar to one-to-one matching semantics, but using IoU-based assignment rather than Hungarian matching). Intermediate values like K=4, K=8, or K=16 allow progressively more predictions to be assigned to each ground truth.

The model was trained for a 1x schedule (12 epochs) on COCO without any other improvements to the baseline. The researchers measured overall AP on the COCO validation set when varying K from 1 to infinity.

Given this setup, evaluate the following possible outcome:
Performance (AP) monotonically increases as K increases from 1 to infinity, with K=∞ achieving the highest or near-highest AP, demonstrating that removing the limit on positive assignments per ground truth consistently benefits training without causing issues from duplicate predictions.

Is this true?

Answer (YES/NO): NO